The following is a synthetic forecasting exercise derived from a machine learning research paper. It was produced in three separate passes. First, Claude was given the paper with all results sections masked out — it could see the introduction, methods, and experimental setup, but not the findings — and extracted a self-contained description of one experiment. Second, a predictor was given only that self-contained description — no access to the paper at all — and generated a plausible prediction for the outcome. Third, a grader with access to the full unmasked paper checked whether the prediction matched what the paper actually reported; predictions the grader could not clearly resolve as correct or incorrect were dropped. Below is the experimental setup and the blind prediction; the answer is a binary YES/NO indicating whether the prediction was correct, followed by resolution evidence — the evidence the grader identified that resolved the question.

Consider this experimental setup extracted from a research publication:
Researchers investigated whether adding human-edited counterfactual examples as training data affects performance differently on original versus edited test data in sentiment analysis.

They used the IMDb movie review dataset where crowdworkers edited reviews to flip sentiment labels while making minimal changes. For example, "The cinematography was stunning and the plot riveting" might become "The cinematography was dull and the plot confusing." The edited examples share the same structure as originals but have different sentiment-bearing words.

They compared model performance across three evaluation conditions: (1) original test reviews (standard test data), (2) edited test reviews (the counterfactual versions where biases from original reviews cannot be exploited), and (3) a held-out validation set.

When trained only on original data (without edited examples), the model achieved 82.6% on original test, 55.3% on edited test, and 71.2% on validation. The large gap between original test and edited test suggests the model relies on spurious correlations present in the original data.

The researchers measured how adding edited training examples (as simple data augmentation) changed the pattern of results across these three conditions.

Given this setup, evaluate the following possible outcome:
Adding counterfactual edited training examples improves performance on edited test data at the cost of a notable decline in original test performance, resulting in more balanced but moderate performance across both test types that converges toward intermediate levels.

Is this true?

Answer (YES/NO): NO